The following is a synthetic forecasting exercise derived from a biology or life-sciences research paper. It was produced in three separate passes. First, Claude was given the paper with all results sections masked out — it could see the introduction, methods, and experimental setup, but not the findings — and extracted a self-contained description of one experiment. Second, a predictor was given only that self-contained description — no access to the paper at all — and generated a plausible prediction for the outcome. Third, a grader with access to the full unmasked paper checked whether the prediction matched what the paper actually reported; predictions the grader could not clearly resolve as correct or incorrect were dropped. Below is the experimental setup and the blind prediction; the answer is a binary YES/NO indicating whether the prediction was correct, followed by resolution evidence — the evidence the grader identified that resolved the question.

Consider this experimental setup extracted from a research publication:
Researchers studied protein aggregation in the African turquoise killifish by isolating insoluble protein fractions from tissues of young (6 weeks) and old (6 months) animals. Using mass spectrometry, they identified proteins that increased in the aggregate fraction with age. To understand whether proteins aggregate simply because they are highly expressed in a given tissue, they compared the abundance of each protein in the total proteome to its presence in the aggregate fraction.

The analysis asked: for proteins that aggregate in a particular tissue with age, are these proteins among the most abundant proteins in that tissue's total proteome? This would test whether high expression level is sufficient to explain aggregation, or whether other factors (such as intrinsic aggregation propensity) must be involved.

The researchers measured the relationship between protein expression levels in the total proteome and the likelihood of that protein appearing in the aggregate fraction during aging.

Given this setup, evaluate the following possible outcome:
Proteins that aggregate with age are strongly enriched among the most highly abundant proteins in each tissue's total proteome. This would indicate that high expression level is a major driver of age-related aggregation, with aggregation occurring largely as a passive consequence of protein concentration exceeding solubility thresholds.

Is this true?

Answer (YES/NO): NO